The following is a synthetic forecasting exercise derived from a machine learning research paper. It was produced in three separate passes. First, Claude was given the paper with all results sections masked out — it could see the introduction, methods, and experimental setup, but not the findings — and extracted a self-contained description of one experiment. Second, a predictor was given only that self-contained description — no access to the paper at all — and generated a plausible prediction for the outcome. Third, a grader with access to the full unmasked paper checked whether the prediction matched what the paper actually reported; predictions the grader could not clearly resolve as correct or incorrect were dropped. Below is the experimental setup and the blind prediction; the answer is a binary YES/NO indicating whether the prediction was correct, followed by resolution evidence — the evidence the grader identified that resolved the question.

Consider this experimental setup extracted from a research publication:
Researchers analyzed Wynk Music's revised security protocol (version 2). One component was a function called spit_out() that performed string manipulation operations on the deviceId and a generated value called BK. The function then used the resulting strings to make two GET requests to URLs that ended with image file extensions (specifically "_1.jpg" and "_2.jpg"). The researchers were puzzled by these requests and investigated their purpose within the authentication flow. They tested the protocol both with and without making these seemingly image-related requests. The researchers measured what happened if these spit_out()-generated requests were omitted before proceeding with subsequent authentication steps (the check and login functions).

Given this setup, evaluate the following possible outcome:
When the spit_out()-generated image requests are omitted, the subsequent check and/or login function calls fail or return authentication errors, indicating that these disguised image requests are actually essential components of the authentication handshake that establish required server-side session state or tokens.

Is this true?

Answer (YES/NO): YES